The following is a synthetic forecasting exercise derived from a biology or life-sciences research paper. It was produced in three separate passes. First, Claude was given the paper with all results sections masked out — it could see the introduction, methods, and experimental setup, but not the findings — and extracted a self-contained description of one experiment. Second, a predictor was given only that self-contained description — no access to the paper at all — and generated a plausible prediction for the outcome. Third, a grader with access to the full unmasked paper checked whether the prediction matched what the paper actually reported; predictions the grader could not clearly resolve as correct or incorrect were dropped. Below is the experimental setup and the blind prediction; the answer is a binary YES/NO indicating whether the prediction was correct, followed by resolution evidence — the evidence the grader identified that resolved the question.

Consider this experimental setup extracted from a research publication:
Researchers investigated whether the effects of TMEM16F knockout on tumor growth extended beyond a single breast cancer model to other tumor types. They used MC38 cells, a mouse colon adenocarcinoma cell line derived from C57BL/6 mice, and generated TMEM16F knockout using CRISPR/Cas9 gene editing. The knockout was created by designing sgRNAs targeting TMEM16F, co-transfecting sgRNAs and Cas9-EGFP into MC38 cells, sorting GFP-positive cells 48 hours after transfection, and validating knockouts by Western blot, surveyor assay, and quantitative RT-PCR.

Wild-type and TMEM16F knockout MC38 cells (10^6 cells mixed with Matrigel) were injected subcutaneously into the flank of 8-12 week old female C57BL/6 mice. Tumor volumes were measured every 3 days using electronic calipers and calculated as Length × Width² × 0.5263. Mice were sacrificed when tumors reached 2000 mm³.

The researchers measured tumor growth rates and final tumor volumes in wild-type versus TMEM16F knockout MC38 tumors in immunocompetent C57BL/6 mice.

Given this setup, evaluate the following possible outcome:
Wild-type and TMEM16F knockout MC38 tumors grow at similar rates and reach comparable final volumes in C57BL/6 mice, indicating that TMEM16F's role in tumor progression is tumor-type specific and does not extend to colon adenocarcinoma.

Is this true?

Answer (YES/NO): NO